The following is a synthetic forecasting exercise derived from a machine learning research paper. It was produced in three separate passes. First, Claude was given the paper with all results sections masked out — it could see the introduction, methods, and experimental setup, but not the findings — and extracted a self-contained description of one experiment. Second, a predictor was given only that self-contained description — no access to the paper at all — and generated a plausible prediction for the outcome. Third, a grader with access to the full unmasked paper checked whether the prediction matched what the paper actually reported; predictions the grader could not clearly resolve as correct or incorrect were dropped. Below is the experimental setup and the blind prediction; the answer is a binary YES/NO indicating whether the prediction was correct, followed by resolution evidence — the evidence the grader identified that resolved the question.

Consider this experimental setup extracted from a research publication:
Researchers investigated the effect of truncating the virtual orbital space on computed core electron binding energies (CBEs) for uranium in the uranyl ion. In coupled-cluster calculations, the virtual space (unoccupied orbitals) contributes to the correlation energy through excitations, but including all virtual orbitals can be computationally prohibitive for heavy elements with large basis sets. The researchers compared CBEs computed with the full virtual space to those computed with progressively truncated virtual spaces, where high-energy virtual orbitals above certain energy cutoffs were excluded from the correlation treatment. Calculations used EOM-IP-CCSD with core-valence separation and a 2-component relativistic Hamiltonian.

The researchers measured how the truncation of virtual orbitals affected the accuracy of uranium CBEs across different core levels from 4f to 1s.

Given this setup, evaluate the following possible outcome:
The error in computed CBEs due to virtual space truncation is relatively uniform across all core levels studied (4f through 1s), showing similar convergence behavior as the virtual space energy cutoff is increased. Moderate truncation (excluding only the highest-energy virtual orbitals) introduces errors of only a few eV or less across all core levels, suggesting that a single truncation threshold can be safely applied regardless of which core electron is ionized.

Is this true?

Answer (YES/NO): NO